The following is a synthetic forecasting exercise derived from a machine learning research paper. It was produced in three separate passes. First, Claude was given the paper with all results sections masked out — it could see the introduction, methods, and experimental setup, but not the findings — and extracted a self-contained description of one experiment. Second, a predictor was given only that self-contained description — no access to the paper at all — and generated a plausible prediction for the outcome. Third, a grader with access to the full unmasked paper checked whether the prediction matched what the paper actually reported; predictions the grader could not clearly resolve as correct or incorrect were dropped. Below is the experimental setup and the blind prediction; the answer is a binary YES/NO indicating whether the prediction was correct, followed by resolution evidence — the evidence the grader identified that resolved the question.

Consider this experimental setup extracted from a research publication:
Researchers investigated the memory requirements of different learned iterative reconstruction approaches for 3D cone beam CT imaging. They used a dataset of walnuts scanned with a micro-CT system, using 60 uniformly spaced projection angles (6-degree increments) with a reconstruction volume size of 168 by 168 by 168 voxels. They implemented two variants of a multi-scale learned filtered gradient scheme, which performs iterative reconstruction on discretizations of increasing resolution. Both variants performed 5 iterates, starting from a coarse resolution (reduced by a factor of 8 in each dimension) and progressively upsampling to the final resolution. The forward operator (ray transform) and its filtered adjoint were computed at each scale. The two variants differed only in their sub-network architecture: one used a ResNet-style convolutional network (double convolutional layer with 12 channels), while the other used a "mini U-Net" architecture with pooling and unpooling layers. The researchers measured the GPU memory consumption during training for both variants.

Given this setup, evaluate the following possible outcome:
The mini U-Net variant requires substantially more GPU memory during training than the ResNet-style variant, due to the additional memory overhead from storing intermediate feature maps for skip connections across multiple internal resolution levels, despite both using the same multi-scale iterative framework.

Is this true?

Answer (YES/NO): YES